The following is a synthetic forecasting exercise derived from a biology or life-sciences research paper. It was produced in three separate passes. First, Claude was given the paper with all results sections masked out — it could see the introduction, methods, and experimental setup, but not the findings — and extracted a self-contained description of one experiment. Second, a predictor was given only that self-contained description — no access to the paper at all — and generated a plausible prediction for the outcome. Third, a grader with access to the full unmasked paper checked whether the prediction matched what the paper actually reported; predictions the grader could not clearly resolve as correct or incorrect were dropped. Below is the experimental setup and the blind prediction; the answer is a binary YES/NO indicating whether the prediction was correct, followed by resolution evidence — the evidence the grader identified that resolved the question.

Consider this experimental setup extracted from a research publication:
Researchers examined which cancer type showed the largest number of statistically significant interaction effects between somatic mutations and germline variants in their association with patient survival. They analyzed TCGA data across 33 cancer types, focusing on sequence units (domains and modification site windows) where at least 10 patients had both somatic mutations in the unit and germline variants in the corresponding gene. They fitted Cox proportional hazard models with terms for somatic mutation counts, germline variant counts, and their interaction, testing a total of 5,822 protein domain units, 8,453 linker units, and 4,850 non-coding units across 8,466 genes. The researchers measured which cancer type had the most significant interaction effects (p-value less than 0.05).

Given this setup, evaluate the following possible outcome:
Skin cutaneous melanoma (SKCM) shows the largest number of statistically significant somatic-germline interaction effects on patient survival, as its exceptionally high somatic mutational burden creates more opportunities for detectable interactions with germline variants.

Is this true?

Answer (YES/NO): NO